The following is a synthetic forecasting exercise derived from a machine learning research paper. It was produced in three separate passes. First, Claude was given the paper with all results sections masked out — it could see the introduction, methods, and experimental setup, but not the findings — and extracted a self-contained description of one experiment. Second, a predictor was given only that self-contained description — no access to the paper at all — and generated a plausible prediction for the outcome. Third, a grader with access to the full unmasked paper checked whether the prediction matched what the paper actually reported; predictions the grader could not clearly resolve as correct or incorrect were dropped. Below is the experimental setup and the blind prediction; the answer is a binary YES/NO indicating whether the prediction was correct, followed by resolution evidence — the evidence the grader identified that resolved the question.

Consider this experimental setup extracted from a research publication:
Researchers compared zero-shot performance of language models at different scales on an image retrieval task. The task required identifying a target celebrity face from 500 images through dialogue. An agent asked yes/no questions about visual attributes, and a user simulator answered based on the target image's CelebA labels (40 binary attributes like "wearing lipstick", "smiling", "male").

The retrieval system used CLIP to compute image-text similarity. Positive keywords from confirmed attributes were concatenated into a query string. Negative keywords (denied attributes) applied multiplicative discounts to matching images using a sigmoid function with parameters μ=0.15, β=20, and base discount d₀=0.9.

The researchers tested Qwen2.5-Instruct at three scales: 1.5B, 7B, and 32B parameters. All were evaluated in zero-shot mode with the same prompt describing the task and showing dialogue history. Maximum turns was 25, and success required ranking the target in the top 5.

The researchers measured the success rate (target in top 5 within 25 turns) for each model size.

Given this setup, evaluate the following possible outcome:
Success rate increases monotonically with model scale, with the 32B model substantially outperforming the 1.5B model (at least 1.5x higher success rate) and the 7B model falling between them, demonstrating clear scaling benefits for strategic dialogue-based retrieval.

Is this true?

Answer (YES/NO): YES